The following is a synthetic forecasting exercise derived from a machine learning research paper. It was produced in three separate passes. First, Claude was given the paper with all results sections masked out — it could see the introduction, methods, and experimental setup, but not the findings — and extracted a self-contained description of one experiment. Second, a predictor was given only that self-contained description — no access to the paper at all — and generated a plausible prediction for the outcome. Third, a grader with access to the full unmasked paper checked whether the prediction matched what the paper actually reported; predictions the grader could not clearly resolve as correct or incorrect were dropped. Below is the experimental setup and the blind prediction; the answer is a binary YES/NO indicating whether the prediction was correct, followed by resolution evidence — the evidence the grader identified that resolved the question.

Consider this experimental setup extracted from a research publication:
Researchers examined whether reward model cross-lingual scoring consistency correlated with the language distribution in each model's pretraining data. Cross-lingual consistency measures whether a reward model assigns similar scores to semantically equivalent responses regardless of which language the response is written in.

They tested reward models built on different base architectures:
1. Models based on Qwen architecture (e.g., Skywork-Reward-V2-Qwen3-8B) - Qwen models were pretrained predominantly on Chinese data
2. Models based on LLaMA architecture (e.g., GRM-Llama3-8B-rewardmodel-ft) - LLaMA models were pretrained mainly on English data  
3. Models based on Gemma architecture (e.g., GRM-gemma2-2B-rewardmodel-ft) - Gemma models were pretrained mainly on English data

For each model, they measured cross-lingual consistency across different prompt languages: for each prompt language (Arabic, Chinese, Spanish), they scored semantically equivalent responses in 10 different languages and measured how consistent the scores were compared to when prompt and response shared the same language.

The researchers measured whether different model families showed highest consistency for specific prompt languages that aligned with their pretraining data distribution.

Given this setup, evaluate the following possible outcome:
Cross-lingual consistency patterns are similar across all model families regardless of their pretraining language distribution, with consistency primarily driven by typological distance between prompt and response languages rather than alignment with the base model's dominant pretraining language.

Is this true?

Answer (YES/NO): NO